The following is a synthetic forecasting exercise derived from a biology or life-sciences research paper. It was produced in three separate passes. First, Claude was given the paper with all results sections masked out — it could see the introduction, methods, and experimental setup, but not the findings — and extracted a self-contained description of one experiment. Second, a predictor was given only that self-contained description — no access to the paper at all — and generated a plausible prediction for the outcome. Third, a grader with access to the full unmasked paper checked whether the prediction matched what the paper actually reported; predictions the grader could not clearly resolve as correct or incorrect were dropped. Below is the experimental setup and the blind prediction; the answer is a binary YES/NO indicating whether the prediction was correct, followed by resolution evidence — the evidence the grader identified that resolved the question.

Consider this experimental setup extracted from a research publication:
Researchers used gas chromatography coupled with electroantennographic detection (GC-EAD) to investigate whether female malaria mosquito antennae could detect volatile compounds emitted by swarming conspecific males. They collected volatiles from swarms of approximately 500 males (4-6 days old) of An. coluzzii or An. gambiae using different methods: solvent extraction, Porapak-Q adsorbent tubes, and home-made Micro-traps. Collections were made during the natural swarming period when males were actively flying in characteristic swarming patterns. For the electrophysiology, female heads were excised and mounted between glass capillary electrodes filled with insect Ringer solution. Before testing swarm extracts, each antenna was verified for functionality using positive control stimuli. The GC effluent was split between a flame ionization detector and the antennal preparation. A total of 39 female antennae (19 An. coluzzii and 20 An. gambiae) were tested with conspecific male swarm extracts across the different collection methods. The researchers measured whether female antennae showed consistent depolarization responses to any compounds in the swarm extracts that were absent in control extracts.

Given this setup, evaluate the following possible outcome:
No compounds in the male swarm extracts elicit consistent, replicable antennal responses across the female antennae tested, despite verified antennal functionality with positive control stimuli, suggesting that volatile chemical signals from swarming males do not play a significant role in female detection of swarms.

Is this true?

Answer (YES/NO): YES